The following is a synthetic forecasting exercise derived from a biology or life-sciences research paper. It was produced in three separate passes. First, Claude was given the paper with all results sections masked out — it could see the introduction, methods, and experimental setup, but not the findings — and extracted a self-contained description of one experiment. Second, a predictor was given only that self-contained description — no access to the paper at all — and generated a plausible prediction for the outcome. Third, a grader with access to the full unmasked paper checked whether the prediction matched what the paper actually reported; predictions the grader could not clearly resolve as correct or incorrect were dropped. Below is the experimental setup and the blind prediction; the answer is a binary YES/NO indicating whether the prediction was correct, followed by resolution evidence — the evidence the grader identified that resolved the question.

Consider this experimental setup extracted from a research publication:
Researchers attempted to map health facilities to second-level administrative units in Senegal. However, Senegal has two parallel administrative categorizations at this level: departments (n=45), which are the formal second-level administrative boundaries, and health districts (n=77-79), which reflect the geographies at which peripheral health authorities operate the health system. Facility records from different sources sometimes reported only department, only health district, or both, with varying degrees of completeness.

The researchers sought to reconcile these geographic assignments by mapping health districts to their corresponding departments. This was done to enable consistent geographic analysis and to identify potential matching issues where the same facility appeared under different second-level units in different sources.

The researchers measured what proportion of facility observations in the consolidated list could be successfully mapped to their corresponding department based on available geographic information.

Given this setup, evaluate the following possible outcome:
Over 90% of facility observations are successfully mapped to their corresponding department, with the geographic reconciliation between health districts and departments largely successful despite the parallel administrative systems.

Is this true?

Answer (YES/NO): YES